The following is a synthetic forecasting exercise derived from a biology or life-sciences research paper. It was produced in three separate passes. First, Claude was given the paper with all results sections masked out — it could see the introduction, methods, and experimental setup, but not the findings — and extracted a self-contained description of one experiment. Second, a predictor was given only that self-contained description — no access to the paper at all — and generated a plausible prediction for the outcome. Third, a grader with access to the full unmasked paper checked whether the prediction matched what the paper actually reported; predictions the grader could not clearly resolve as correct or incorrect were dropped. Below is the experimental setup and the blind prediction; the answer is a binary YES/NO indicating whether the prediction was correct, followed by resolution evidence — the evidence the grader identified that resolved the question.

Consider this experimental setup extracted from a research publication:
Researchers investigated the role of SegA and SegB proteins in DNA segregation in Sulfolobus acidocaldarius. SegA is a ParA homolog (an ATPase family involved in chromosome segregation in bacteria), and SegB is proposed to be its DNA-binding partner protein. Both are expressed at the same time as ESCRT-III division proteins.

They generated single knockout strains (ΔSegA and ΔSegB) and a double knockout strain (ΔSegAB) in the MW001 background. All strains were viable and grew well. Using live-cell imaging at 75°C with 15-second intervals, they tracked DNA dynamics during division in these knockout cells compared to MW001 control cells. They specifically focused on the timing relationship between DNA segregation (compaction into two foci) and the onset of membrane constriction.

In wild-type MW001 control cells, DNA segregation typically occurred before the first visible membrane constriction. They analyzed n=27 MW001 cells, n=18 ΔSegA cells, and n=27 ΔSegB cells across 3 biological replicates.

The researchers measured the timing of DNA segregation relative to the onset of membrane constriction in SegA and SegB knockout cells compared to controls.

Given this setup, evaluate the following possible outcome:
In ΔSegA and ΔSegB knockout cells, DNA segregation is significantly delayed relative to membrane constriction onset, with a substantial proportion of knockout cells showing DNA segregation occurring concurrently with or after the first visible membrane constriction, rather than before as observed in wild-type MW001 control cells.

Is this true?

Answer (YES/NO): YES